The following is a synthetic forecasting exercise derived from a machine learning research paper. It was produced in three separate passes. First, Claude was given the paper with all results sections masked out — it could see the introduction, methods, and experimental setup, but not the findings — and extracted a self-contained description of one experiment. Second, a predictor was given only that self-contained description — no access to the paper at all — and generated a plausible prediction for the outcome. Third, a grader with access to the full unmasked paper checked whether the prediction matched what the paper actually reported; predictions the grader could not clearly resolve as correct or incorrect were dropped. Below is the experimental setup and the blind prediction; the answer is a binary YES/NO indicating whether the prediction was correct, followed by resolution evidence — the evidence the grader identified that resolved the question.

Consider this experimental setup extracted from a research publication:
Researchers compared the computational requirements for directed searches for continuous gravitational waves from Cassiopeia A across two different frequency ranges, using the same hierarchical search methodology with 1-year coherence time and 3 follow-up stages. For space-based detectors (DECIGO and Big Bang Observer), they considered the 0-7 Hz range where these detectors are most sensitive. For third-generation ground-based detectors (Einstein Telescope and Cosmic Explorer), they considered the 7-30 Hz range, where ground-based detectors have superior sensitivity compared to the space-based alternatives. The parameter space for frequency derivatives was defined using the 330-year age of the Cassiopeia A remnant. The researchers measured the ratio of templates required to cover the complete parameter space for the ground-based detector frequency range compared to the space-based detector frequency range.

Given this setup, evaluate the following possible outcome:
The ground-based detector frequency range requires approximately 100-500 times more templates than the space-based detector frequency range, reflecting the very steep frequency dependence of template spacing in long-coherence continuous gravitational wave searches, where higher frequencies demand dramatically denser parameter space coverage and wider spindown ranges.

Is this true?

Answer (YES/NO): NO